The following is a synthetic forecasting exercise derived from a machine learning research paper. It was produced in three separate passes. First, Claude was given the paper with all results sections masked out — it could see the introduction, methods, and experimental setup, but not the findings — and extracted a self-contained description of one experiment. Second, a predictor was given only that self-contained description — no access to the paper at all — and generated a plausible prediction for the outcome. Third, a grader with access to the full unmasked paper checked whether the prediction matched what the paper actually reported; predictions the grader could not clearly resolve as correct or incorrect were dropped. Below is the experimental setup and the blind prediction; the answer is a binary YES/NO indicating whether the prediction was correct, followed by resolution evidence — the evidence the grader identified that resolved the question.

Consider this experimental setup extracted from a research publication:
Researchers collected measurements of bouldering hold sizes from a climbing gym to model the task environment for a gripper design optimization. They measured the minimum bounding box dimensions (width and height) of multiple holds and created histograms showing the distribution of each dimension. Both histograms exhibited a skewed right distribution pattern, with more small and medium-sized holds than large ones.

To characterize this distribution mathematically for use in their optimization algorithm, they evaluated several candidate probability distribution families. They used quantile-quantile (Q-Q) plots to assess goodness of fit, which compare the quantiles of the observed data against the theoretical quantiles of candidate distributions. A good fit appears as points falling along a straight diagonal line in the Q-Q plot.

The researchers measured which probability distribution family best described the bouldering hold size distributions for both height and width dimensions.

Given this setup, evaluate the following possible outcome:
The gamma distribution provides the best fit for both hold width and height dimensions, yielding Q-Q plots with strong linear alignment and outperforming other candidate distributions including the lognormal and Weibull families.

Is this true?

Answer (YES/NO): NO